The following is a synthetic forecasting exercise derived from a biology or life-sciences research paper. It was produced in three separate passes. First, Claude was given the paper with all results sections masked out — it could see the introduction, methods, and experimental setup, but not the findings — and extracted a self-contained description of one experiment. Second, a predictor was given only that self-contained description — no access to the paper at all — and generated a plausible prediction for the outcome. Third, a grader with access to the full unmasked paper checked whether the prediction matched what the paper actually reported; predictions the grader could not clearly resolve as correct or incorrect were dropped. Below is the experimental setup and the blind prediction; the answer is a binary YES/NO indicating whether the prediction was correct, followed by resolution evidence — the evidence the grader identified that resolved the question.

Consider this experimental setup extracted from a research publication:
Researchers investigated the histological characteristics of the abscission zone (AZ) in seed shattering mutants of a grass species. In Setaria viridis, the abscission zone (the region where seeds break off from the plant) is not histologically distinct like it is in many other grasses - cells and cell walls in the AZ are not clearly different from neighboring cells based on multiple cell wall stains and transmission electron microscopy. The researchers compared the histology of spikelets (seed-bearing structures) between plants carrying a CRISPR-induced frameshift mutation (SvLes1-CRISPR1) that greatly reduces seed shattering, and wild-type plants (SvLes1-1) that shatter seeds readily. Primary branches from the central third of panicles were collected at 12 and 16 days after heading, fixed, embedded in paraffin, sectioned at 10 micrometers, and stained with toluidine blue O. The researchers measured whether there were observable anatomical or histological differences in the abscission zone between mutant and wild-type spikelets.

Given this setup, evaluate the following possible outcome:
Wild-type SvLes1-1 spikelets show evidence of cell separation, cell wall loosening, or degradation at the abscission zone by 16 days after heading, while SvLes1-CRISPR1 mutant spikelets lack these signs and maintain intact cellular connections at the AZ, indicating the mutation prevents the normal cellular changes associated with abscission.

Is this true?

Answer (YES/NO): NO